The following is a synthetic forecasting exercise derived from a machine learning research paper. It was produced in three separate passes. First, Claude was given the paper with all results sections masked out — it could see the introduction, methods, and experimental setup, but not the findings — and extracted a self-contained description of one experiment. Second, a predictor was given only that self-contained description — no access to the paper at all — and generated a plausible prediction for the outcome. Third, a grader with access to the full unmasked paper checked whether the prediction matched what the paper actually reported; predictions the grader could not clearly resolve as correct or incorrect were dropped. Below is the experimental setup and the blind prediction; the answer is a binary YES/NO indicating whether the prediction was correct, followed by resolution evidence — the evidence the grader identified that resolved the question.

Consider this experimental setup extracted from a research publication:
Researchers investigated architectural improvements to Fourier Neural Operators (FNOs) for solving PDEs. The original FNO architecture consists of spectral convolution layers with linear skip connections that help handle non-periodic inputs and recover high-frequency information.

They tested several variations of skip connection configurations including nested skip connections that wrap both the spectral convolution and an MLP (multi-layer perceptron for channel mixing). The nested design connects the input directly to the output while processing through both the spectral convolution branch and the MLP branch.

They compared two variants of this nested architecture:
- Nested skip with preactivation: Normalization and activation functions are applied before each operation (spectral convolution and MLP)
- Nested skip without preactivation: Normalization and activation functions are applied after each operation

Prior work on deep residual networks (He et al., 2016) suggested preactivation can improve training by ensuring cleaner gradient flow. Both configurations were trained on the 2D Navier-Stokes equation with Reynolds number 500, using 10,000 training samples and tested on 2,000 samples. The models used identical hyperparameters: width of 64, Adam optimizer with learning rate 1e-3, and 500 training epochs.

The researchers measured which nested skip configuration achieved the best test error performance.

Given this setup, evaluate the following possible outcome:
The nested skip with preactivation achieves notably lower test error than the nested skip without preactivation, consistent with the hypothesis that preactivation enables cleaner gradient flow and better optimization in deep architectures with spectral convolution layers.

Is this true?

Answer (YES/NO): NO